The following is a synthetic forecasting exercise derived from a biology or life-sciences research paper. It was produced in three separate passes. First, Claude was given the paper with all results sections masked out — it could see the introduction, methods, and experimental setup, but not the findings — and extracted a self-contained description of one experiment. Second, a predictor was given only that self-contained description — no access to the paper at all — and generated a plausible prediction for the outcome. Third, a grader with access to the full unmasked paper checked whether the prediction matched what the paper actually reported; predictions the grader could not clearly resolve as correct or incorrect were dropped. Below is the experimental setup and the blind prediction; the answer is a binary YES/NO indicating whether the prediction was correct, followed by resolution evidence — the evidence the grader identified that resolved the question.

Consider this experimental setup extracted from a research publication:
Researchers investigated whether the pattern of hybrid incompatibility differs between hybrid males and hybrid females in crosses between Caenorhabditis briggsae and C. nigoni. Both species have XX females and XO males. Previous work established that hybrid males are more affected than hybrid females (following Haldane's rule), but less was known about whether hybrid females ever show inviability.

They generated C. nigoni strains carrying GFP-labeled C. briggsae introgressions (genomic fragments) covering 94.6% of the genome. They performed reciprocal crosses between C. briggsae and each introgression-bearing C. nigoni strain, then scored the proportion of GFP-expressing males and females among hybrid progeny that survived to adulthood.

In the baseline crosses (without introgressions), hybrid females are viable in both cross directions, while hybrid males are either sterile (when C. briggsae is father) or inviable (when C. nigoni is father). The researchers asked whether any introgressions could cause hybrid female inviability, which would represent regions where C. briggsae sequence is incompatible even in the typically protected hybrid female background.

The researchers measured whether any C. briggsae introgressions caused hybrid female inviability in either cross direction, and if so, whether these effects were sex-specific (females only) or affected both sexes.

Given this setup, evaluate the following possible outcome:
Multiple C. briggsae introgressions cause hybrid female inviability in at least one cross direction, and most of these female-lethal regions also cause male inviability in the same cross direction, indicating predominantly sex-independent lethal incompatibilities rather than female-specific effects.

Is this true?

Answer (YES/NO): YES